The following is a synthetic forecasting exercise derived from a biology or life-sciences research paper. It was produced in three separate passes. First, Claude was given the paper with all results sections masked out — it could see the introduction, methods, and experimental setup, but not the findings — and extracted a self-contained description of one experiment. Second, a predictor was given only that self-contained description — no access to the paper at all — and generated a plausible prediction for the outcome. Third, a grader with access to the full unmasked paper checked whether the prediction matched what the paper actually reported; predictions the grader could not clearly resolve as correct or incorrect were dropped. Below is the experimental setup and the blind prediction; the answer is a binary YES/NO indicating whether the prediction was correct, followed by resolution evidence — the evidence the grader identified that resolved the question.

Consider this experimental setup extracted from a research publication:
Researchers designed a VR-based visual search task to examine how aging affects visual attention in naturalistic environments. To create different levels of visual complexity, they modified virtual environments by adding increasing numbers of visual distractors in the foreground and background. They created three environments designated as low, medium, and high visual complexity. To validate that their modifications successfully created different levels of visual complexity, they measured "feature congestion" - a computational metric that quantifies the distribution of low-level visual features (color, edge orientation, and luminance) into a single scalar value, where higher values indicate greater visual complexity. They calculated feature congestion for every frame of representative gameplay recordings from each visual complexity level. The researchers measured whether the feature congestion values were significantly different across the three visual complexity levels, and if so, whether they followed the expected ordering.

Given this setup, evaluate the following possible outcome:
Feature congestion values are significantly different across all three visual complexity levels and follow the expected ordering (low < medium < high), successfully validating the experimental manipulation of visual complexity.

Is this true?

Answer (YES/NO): YES